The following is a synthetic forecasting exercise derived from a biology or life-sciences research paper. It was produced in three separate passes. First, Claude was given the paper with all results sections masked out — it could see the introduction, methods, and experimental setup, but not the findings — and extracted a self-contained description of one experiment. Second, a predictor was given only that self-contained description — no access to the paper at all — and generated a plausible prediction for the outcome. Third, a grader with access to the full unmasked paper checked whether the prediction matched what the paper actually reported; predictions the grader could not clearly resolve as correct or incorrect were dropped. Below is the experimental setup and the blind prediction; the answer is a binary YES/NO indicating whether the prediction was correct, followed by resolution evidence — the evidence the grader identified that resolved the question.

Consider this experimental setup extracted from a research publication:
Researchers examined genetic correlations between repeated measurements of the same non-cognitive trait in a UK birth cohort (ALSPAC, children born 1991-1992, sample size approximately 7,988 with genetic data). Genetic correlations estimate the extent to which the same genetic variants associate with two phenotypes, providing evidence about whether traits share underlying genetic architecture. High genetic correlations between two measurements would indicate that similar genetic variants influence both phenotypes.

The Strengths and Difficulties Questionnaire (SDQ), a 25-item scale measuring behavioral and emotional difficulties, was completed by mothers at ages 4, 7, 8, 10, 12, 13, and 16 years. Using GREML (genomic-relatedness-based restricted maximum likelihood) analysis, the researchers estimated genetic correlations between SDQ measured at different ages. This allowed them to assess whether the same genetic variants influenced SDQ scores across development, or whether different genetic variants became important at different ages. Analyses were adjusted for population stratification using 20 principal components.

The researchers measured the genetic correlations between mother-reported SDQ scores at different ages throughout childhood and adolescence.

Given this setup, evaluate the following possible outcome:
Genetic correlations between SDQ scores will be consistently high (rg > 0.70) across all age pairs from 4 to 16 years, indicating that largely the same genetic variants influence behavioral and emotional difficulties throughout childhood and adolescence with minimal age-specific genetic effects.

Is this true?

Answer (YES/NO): NO